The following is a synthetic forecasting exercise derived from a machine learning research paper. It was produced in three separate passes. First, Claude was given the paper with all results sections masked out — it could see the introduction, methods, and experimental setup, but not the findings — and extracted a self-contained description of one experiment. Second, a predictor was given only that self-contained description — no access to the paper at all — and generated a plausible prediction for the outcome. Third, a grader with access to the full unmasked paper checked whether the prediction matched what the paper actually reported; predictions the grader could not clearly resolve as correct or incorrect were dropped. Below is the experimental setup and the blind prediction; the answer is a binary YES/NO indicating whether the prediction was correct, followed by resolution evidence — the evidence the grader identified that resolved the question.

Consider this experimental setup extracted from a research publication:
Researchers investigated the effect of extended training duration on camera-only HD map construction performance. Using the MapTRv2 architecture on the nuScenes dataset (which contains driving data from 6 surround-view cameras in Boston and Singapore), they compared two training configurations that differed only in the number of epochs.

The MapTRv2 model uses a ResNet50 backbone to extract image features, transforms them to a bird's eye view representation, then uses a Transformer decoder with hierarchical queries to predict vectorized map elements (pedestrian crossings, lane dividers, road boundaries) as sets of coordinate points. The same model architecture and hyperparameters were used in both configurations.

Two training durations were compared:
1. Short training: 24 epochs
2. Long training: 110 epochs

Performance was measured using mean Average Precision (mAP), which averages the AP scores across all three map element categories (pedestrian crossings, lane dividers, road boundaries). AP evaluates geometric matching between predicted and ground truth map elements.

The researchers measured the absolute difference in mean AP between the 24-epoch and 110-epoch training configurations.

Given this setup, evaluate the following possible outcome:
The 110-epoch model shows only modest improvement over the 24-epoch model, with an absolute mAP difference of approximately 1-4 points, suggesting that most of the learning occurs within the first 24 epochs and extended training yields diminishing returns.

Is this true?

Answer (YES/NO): NO